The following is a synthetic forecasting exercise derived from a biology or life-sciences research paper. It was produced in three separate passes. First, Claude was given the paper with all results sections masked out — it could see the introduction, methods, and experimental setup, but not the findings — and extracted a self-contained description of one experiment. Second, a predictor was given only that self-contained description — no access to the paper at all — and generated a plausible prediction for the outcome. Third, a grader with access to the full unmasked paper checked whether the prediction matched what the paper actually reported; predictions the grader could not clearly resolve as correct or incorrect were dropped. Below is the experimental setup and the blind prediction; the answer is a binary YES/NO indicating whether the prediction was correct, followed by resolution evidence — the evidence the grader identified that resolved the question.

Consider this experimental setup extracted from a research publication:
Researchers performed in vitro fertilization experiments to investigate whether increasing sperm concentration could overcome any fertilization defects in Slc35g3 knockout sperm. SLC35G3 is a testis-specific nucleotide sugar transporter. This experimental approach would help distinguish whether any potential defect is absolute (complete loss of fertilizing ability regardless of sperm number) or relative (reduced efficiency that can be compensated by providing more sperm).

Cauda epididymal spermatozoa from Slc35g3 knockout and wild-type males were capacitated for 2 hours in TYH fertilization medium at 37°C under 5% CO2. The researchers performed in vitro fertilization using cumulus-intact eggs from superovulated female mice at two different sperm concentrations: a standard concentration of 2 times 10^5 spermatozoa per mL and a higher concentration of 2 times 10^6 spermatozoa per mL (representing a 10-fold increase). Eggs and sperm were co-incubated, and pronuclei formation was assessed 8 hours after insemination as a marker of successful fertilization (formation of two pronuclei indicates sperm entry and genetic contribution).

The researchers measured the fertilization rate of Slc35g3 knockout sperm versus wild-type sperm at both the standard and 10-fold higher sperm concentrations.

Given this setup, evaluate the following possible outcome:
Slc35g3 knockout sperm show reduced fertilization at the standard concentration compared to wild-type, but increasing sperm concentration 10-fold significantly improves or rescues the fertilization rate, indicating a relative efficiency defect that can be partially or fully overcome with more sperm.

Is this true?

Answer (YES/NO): YES